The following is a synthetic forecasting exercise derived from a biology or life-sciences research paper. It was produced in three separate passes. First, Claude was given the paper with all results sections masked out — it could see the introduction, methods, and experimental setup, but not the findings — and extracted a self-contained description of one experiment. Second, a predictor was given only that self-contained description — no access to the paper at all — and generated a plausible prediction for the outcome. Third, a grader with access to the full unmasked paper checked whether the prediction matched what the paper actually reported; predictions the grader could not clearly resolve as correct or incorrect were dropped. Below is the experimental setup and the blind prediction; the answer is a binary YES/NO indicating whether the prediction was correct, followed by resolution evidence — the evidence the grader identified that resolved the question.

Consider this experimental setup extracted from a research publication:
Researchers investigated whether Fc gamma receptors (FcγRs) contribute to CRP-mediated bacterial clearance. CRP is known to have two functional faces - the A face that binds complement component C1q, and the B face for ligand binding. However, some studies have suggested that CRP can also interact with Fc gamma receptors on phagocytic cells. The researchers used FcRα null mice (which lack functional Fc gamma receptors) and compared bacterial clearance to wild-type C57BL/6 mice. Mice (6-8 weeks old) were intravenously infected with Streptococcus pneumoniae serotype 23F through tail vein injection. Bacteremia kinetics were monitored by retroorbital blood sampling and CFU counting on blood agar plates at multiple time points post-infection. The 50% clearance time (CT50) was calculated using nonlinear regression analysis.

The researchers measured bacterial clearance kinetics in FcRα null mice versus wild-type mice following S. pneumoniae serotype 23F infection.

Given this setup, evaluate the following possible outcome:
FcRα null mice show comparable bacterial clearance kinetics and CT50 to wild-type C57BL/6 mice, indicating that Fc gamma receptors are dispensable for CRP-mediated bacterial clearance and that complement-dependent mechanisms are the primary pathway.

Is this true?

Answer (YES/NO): YES